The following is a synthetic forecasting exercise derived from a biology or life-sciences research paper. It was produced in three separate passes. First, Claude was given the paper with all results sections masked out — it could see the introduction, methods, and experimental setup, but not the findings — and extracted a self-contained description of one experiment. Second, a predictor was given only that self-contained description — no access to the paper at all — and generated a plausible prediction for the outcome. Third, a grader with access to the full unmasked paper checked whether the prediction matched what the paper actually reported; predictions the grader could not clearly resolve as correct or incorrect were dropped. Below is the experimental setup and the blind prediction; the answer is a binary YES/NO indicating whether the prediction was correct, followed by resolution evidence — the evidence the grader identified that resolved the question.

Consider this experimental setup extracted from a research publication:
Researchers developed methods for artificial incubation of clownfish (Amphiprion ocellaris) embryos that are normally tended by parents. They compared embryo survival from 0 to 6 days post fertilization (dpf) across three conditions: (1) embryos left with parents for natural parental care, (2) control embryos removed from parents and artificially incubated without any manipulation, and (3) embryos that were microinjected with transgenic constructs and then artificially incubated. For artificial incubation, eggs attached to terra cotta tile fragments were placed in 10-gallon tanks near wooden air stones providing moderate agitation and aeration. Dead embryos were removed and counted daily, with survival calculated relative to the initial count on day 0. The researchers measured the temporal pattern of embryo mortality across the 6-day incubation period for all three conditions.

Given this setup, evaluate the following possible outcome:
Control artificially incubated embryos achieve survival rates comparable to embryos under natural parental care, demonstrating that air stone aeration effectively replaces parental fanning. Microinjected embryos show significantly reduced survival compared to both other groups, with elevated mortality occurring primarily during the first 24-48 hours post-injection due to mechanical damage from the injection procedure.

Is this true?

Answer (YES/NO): NO